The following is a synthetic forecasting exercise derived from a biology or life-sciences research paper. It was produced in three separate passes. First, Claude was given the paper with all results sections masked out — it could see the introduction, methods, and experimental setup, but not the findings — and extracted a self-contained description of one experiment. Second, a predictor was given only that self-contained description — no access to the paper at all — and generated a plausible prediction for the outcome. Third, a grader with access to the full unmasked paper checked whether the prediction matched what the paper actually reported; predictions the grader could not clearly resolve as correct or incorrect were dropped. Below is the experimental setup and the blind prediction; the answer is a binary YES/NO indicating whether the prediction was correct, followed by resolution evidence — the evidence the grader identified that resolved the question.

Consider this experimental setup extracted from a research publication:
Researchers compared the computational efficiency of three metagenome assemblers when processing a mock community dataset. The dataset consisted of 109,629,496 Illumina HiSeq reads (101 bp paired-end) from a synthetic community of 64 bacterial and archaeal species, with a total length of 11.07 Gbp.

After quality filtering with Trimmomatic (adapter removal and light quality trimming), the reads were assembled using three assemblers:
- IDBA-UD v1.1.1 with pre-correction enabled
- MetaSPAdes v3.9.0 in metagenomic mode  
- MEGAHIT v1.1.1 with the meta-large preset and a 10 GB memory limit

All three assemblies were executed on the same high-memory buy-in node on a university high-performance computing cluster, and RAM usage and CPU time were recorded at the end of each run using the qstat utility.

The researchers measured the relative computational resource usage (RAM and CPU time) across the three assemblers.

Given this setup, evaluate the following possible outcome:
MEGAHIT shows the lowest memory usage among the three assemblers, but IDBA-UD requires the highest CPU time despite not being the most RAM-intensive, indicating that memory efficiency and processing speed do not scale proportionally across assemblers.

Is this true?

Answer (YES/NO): NO